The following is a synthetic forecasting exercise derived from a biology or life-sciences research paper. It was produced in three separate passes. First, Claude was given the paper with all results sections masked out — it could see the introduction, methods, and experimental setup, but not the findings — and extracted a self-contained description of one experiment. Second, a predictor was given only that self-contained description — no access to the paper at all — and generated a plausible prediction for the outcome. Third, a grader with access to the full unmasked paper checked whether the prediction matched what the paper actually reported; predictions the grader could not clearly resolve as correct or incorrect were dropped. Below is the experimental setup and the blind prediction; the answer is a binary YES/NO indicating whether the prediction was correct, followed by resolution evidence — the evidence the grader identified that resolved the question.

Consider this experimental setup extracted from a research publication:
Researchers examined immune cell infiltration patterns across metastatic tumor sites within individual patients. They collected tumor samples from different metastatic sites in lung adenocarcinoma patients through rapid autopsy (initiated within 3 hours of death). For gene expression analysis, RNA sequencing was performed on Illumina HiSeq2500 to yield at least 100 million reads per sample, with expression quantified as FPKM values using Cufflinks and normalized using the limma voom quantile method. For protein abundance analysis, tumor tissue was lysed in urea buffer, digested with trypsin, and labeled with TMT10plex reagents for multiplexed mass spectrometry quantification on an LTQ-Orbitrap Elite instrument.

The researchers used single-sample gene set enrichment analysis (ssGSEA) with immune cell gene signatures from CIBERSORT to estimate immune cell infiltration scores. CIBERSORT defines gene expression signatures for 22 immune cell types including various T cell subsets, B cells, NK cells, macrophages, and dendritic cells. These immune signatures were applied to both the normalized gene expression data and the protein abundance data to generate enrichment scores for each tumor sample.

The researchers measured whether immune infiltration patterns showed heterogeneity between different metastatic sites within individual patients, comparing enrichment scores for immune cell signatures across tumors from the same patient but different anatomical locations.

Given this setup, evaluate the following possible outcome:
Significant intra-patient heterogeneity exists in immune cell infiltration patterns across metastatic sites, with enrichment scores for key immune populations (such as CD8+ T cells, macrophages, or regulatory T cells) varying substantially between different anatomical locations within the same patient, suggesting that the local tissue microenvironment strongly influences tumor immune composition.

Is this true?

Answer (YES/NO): YES